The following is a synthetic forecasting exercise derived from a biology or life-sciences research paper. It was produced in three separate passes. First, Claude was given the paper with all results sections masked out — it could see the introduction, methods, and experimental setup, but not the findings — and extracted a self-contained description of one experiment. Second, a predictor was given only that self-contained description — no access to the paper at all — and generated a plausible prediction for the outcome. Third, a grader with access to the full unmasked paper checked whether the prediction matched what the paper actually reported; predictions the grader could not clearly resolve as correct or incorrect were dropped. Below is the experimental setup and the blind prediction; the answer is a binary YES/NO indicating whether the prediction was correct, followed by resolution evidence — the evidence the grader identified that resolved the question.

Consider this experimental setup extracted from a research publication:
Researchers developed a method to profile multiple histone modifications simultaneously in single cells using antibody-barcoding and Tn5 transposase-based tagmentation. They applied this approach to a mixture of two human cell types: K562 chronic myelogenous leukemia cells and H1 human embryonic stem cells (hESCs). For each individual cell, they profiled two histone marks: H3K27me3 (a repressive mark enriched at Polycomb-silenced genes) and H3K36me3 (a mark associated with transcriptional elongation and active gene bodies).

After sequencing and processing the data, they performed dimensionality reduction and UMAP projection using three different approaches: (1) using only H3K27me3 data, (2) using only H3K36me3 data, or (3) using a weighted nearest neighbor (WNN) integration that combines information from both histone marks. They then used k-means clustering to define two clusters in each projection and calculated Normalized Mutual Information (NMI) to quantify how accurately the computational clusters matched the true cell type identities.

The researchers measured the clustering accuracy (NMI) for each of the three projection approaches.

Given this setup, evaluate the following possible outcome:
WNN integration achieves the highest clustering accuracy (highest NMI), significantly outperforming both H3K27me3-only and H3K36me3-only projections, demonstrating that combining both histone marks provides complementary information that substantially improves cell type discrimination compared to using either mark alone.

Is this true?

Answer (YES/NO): NO